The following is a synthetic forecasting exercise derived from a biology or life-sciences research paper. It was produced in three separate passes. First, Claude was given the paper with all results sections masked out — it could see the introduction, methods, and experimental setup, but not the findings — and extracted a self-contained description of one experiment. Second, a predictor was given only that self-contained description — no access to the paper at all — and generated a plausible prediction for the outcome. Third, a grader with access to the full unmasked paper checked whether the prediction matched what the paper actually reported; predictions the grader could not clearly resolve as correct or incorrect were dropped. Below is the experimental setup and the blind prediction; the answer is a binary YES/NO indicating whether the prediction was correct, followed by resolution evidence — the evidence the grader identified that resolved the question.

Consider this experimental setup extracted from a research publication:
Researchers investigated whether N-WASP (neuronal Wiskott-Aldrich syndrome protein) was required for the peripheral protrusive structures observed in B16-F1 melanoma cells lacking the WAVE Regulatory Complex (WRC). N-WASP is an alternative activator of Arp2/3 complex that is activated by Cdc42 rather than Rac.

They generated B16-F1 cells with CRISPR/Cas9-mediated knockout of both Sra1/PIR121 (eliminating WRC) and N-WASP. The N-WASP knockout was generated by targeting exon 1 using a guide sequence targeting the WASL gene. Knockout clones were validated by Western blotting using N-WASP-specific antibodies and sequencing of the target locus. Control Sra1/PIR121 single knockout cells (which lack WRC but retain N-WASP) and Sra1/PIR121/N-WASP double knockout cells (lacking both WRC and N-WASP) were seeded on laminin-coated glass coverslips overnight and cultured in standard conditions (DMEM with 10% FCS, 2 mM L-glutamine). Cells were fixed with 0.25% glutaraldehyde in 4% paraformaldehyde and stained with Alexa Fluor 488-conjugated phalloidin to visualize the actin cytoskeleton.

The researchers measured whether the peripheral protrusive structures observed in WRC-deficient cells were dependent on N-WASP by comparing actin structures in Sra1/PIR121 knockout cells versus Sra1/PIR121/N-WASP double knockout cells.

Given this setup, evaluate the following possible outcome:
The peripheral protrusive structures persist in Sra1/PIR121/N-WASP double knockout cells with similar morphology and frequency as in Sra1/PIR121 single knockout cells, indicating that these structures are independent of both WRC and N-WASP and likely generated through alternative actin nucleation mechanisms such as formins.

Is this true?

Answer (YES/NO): NO